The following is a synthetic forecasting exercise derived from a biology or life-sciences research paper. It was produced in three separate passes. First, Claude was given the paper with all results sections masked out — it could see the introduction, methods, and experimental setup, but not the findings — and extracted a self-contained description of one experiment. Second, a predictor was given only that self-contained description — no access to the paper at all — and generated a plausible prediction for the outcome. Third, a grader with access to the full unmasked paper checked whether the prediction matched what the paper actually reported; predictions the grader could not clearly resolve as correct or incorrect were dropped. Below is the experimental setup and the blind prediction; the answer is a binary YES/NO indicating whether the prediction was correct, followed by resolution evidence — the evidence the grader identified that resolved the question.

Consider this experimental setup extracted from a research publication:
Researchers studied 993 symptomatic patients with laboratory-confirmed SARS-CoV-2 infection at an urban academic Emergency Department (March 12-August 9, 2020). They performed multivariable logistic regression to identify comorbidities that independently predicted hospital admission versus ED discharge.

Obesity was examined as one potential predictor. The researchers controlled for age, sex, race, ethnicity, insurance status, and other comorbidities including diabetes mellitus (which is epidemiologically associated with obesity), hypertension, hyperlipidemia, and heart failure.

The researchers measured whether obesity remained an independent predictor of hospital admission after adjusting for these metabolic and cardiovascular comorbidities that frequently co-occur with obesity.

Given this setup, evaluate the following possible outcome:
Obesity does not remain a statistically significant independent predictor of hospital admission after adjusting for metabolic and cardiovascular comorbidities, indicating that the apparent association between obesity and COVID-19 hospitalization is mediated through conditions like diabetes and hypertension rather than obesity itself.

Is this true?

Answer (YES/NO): NO